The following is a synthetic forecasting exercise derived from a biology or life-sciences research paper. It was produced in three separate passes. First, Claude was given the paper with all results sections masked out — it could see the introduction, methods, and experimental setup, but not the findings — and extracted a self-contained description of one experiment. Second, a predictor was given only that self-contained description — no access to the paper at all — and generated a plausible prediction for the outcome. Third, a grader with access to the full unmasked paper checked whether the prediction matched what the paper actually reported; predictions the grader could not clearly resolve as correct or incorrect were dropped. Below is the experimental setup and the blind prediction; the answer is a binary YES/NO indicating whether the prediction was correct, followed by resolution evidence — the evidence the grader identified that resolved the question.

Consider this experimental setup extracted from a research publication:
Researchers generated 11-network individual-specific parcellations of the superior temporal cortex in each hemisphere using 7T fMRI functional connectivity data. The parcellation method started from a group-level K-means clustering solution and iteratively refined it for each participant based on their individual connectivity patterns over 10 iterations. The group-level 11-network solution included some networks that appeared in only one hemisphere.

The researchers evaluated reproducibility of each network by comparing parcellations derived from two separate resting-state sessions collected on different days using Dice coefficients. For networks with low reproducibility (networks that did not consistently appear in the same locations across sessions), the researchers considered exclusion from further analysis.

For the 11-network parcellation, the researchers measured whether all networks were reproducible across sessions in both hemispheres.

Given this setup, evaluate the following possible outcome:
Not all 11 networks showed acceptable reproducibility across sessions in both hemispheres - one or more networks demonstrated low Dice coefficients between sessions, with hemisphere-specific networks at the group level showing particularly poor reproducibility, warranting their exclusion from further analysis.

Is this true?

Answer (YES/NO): NO